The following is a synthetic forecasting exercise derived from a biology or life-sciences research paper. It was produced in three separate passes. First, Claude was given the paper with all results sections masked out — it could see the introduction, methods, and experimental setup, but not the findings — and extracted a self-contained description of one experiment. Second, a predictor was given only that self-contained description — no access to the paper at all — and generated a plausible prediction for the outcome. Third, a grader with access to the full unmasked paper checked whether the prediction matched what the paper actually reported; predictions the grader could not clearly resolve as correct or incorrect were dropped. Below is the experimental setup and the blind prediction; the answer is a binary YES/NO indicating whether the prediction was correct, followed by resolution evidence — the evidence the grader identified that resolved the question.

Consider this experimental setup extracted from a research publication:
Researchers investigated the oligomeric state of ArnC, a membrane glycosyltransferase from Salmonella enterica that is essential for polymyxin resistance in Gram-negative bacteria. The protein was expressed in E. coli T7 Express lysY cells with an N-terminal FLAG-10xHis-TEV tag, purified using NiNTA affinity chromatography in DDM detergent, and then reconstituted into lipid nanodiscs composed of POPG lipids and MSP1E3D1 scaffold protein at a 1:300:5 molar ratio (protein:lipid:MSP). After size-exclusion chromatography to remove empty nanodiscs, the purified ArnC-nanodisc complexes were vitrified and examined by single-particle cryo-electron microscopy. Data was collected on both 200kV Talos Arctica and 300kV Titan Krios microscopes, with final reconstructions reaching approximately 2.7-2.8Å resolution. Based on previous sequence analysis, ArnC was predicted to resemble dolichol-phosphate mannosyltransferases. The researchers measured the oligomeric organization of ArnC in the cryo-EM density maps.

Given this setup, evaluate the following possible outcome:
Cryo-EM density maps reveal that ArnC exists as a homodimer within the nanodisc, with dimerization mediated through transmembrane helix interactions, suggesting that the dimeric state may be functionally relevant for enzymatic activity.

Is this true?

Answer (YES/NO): NO